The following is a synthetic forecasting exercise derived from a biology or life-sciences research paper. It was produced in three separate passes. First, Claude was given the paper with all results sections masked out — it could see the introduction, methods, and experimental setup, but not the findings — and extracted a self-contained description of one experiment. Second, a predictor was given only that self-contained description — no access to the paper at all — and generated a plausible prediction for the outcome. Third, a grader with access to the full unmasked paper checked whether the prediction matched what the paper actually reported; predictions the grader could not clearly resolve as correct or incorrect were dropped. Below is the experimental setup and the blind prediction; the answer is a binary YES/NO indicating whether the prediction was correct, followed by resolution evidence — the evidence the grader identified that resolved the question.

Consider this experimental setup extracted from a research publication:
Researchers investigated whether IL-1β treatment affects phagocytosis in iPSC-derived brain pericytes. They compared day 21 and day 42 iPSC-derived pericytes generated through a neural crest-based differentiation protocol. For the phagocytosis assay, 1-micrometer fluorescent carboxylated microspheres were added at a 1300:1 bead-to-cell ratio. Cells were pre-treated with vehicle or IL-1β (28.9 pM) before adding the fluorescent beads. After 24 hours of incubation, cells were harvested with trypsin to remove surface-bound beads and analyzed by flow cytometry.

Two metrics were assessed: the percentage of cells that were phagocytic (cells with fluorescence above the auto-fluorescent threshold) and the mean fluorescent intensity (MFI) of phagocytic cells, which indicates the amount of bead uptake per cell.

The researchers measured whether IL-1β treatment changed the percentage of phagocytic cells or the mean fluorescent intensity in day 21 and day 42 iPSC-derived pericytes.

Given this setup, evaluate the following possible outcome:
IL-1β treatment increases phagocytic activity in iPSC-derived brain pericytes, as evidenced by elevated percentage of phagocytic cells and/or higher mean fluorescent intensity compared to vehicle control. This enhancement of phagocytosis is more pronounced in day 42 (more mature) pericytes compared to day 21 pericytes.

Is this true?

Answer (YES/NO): NO